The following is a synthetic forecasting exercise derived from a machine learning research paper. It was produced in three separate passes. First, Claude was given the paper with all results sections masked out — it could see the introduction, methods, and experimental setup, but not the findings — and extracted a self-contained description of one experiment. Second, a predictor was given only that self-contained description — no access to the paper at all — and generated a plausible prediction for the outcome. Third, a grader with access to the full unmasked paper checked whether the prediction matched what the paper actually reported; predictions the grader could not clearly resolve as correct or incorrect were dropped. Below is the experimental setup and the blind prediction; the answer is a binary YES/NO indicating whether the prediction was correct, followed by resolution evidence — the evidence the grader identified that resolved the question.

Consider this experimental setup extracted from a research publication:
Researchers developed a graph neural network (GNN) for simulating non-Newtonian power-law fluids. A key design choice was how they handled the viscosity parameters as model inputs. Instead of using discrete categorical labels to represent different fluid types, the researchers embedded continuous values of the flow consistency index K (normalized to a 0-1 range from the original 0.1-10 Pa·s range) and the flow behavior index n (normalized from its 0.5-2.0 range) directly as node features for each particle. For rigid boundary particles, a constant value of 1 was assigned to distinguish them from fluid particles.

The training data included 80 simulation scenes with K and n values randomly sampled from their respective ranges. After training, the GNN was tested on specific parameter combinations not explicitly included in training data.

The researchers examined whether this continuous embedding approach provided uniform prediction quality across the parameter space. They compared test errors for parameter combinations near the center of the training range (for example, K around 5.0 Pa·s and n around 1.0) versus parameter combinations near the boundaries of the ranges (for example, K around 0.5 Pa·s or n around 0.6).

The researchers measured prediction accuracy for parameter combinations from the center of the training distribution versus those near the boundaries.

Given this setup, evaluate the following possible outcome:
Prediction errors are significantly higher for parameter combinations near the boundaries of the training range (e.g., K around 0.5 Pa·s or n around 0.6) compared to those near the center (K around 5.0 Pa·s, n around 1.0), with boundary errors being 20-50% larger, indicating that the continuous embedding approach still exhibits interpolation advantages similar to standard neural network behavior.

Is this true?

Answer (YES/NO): NO